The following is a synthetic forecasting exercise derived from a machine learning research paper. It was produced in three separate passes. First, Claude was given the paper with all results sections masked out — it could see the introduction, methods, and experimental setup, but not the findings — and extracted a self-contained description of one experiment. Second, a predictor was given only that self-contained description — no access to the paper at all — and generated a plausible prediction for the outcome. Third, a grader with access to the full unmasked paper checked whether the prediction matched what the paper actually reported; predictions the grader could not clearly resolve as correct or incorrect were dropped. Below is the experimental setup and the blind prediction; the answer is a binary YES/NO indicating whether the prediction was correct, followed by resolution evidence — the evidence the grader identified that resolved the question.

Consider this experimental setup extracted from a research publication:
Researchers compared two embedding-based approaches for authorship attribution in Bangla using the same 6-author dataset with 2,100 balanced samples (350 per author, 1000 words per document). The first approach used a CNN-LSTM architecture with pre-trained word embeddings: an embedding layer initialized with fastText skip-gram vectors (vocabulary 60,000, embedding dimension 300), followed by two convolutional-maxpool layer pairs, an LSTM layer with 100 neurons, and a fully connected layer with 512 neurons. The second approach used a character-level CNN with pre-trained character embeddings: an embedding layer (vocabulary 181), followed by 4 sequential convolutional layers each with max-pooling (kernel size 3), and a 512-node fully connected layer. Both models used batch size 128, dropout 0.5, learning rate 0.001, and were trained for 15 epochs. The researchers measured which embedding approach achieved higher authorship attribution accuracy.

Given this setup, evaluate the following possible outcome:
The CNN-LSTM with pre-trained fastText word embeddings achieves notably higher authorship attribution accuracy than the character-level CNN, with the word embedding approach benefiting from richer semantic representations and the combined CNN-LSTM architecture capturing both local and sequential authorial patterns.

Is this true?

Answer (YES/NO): NO